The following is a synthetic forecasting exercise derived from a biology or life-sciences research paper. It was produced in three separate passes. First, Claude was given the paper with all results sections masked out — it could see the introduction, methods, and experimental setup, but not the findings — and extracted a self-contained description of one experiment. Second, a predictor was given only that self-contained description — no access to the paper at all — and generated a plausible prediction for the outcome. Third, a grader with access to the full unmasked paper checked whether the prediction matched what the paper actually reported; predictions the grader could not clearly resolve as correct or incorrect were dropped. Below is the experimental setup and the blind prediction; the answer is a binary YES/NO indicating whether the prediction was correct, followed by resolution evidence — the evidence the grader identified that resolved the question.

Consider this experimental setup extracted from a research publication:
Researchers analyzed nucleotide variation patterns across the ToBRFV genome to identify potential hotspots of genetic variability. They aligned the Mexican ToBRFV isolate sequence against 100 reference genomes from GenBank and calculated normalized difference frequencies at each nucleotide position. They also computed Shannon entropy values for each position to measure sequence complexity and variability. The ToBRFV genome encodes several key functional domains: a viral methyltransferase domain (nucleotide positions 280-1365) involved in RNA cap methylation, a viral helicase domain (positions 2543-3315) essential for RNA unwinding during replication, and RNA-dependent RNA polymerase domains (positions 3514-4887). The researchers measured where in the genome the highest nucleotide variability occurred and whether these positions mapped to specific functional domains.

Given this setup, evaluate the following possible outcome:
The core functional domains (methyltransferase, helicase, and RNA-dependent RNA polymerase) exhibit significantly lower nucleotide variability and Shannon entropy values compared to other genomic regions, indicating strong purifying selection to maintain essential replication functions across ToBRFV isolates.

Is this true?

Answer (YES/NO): NO